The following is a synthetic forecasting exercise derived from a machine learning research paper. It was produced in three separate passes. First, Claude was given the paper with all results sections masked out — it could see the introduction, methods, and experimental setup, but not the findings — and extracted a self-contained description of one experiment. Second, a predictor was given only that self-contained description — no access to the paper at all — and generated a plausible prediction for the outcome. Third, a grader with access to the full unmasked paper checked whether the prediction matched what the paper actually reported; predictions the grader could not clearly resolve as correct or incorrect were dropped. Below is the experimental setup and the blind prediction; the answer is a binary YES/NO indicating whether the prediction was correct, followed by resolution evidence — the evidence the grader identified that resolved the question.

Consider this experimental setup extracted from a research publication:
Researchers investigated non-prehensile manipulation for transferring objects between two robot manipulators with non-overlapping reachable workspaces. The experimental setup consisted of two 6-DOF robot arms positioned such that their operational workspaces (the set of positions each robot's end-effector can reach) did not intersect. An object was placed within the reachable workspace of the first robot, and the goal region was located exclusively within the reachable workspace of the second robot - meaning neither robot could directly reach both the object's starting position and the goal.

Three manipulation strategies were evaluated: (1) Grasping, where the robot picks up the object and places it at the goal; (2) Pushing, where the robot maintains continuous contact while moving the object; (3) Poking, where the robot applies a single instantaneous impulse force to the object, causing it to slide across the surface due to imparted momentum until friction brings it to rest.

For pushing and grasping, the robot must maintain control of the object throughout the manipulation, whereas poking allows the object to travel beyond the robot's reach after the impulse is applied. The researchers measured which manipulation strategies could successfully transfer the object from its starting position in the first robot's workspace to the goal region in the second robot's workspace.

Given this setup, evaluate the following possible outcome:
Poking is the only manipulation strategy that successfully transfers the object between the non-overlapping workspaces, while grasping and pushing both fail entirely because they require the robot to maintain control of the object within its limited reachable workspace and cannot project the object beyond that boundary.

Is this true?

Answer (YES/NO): YES